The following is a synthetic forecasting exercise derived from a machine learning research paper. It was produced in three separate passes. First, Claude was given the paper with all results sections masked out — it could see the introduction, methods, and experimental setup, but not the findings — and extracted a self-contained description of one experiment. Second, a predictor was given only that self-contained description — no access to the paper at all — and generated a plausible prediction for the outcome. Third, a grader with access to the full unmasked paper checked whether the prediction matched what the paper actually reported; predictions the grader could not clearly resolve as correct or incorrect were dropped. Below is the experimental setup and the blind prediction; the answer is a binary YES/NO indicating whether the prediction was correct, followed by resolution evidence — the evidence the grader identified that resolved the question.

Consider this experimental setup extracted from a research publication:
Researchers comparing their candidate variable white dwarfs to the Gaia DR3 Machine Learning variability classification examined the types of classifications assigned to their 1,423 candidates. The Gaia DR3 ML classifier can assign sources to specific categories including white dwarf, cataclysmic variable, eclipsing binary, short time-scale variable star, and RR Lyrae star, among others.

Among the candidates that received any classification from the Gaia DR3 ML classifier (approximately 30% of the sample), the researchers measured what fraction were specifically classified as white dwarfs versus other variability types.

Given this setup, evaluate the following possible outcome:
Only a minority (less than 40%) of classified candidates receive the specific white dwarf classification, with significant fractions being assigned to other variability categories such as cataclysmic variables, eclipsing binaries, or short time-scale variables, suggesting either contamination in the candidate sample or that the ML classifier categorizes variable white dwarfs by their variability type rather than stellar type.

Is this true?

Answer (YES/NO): NO